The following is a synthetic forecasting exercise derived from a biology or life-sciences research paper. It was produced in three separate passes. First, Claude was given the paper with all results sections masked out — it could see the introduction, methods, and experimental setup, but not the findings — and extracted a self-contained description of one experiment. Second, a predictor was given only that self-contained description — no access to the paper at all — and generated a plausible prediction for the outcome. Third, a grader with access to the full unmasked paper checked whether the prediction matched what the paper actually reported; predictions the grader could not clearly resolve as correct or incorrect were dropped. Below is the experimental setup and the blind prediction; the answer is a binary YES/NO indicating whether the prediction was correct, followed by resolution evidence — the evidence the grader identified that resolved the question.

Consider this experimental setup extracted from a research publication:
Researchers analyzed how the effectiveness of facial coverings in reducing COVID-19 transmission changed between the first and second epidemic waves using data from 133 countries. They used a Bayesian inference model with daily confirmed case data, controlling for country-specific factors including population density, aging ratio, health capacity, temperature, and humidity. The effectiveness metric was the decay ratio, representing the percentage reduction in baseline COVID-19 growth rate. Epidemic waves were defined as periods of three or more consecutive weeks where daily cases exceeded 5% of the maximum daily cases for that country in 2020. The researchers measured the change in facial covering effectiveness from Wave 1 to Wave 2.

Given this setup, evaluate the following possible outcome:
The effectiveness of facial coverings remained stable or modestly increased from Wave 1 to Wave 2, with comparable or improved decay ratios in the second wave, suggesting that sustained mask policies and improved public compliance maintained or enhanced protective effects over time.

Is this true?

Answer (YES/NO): NO